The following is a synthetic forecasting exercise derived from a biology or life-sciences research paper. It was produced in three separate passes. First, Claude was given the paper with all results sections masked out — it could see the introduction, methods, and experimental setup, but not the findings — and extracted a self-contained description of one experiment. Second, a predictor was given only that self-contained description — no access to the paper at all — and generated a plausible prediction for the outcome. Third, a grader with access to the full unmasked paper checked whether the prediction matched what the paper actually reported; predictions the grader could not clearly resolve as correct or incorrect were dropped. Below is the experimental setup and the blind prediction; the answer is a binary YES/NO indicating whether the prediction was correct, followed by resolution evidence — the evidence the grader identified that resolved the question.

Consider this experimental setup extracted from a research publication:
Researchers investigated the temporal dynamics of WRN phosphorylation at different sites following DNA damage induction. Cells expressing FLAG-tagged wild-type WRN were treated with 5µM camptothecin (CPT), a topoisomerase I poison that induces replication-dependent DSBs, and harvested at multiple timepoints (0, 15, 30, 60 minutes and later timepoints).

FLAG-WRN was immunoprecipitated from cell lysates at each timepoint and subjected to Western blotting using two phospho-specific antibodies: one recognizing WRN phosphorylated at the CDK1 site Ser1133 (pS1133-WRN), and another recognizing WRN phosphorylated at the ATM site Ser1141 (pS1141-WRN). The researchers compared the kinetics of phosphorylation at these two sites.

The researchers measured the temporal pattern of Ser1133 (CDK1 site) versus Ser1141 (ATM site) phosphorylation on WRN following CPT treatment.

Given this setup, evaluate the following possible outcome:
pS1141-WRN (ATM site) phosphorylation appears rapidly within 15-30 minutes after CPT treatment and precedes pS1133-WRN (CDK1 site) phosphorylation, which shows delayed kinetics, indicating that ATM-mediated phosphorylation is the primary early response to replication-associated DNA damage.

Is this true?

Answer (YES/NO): NO